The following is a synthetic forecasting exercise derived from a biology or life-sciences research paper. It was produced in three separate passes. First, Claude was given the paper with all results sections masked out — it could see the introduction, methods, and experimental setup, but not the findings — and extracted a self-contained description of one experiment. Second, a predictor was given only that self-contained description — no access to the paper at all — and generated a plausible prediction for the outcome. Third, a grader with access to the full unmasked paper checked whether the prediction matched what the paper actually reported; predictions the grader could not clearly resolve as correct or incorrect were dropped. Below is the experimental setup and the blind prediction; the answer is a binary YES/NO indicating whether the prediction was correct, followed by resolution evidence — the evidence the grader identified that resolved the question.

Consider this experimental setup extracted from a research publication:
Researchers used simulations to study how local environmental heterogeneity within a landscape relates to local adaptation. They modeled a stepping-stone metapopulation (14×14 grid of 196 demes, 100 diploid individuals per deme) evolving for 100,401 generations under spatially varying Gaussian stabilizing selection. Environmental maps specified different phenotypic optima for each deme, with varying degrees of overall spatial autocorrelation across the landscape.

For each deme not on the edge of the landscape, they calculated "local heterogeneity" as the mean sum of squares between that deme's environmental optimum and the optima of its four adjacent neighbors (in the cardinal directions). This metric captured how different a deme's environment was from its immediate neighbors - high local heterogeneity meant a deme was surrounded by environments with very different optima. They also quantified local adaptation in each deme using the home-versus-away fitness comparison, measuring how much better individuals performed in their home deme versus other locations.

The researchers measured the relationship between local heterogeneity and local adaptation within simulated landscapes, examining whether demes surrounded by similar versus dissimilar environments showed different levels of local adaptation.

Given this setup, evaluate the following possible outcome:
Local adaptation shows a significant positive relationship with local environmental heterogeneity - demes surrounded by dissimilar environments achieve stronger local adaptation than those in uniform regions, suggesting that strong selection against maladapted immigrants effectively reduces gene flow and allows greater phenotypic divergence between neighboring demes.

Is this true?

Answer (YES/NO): NO